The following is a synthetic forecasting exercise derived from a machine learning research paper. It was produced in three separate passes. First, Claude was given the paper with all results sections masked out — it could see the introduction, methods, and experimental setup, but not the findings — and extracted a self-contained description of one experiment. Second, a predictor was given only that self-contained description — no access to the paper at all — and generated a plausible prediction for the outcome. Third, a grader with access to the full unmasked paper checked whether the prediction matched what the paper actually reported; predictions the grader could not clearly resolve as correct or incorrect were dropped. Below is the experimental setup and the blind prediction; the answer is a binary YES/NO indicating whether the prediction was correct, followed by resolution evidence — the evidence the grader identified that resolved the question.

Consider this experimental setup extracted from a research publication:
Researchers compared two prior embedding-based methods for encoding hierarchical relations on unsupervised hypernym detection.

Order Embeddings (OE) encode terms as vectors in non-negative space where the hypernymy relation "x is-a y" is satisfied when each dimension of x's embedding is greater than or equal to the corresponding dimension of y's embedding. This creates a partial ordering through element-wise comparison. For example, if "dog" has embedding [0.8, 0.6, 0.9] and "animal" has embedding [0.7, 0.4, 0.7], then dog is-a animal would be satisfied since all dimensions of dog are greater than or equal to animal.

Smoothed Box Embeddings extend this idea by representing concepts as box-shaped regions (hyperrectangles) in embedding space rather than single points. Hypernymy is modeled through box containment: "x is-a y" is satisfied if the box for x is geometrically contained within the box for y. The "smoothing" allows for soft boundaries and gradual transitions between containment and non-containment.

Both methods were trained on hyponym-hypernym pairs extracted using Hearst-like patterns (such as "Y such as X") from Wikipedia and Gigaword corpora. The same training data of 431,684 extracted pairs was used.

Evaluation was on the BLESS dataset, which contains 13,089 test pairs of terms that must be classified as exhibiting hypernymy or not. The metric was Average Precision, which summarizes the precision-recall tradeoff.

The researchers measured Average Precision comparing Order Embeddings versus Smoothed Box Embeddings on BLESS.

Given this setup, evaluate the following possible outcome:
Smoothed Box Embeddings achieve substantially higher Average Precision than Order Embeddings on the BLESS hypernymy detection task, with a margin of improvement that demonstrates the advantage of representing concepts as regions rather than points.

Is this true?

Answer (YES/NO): YES